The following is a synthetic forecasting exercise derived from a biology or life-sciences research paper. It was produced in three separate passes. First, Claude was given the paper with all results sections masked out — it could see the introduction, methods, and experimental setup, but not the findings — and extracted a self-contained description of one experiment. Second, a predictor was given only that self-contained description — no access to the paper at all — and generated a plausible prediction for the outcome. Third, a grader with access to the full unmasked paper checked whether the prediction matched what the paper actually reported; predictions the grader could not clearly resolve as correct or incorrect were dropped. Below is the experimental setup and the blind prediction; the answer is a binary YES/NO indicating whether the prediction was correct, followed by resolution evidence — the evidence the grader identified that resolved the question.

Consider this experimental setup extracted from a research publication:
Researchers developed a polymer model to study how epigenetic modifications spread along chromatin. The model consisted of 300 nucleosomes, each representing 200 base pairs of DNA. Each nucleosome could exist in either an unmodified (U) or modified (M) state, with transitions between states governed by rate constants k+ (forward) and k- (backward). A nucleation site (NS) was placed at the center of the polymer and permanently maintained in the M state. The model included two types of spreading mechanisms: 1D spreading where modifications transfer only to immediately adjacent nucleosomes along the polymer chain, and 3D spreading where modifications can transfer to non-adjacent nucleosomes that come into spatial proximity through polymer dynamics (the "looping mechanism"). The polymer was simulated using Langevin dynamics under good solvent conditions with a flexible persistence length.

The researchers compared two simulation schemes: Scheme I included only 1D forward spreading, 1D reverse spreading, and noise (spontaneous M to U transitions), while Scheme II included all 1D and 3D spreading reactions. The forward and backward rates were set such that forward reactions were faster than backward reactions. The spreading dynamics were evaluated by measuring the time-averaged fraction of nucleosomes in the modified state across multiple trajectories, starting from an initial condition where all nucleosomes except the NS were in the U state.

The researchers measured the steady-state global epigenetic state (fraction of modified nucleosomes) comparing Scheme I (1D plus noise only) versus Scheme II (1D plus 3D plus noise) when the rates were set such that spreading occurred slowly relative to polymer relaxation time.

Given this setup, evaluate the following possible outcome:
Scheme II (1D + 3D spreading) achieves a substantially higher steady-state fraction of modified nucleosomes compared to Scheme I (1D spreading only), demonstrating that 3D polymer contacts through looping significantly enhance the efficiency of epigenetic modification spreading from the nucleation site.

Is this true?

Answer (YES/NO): YES